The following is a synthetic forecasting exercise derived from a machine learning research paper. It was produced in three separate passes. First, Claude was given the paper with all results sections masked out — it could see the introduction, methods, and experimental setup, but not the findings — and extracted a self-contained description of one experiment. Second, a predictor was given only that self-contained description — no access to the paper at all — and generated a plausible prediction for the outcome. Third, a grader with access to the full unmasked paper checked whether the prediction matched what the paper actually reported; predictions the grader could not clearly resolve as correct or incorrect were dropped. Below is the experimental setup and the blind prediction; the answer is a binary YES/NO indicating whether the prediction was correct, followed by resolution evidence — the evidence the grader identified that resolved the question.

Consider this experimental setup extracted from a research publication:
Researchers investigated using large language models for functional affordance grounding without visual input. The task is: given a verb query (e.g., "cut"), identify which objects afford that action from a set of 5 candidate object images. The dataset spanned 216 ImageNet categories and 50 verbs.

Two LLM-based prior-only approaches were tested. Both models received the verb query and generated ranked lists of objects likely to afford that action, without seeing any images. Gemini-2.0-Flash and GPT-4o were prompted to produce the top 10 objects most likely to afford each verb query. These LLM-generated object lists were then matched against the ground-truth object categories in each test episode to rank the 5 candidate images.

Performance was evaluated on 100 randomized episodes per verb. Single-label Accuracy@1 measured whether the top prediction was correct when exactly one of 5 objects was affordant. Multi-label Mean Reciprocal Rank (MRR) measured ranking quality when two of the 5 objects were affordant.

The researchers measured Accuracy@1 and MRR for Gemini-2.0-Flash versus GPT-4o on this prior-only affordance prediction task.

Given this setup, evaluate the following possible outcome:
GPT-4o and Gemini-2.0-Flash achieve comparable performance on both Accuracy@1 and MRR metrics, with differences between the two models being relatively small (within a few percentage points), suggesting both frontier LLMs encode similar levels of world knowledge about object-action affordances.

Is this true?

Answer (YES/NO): YES